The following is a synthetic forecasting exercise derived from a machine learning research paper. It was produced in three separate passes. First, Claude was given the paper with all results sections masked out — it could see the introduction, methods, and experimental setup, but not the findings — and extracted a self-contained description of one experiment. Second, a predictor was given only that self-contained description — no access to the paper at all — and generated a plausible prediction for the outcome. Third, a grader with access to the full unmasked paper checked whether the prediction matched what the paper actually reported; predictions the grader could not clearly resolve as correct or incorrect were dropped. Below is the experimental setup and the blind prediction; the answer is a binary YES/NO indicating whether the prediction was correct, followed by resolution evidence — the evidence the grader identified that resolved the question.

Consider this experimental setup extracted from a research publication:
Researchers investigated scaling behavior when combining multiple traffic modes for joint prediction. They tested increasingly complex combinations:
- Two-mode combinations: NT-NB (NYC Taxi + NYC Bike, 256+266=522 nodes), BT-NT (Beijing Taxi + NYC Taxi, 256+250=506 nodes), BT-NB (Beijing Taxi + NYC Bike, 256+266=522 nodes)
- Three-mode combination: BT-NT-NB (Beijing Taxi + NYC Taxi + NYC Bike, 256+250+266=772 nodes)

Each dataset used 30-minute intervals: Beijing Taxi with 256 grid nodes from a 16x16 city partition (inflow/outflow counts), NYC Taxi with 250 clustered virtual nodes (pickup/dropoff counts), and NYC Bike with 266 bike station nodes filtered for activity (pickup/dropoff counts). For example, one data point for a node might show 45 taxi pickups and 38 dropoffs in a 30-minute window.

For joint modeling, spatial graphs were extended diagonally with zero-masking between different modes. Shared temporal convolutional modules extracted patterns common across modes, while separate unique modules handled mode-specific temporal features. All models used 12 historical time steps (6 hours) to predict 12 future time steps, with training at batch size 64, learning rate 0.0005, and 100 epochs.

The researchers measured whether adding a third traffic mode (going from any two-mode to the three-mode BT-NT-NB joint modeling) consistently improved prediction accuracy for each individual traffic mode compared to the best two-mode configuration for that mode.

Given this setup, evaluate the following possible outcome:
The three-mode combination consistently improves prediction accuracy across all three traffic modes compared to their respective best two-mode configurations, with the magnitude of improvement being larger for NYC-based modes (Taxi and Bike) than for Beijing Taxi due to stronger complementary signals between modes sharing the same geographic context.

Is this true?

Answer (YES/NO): NO